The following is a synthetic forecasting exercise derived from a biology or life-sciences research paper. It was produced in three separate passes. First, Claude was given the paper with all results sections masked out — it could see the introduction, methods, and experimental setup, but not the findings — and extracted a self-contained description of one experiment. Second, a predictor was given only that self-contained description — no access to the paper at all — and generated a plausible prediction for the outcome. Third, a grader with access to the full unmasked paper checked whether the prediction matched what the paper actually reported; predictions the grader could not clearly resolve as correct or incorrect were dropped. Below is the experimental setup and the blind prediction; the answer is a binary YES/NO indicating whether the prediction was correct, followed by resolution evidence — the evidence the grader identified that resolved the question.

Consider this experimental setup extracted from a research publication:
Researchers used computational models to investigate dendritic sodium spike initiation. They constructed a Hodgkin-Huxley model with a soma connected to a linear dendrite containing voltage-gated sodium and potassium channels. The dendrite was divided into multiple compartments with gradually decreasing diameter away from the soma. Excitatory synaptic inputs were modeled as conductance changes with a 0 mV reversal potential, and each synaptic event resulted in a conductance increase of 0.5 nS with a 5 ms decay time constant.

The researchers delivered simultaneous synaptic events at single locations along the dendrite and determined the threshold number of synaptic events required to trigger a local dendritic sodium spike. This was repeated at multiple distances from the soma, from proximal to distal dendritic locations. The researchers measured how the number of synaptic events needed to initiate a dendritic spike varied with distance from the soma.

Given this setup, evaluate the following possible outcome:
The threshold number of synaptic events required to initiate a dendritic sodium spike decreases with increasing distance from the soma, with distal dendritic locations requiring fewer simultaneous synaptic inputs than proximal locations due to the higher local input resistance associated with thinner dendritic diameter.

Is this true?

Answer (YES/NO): YES